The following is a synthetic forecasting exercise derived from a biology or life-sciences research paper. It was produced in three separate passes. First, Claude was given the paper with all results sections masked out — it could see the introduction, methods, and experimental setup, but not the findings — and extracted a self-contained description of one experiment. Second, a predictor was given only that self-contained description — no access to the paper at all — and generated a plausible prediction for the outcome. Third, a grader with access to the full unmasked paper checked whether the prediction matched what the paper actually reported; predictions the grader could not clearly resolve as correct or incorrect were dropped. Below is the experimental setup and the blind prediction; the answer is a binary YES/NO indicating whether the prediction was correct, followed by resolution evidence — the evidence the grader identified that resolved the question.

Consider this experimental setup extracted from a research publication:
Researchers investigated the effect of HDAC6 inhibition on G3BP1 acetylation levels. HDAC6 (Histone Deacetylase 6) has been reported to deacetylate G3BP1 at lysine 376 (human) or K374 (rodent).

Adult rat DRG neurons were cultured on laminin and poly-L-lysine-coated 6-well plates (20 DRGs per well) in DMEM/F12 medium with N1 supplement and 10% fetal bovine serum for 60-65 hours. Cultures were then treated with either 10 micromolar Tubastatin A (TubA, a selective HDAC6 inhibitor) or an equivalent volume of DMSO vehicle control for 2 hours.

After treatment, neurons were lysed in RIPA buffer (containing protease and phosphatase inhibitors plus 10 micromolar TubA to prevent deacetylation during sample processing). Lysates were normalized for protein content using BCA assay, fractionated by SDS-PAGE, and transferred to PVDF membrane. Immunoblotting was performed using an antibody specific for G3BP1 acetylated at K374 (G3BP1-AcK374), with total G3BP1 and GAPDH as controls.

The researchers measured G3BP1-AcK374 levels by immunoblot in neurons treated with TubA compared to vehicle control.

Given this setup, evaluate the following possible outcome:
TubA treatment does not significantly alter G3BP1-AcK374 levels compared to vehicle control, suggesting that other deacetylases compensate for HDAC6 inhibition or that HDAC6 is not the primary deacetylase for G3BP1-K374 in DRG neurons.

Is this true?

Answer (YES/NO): NO